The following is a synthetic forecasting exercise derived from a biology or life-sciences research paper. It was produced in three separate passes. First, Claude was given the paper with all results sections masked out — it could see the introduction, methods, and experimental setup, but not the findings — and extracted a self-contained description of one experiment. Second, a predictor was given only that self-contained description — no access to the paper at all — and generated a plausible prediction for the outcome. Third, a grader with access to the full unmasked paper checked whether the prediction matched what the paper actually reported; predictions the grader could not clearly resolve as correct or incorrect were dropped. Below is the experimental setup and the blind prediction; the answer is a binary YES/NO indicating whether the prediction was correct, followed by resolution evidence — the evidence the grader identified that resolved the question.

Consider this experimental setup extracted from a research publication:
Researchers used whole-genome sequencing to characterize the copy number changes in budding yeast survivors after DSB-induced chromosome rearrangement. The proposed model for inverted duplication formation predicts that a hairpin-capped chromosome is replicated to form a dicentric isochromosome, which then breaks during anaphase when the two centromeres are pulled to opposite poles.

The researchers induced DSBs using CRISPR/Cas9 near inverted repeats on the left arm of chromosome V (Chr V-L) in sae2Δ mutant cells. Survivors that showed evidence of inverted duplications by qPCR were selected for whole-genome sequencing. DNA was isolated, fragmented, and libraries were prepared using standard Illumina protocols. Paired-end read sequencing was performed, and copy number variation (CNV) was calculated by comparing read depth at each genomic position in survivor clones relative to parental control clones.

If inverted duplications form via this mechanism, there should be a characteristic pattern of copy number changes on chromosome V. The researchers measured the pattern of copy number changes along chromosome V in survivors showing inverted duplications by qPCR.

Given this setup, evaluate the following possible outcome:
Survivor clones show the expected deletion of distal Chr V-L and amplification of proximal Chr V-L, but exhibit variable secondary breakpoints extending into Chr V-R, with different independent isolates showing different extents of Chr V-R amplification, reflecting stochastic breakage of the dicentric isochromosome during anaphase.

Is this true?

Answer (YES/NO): NO